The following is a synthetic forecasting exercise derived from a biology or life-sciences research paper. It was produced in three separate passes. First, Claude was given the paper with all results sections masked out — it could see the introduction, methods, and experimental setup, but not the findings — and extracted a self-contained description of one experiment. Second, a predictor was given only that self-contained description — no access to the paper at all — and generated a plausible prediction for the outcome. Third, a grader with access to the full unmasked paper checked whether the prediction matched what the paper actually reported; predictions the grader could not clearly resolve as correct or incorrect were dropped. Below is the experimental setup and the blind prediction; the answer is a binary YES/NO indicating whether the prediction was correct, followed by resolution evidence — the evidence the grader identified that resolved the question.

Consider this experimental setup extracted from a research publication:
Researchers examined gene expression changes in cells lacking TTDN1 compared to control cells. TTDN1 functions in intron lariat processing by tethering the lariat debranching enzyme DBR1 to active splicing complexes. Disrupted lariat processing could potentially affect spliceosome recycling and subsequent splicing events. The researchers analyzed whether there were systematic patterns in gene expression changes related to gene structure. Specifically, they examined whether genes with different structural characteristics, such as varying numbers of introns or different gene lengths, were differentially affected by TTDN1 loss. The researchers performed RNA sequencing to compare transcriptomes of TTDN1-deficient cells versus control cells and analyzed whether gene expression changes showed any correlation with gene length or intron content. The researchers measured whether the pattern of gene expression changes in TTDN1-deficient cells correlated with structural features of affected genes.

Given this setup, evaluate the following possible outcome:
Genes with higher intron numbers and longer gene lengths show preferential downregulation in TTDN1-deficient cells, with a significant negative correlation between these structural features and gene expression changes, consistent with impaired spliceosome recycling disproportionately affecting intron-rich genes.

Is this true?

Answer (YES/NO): YES